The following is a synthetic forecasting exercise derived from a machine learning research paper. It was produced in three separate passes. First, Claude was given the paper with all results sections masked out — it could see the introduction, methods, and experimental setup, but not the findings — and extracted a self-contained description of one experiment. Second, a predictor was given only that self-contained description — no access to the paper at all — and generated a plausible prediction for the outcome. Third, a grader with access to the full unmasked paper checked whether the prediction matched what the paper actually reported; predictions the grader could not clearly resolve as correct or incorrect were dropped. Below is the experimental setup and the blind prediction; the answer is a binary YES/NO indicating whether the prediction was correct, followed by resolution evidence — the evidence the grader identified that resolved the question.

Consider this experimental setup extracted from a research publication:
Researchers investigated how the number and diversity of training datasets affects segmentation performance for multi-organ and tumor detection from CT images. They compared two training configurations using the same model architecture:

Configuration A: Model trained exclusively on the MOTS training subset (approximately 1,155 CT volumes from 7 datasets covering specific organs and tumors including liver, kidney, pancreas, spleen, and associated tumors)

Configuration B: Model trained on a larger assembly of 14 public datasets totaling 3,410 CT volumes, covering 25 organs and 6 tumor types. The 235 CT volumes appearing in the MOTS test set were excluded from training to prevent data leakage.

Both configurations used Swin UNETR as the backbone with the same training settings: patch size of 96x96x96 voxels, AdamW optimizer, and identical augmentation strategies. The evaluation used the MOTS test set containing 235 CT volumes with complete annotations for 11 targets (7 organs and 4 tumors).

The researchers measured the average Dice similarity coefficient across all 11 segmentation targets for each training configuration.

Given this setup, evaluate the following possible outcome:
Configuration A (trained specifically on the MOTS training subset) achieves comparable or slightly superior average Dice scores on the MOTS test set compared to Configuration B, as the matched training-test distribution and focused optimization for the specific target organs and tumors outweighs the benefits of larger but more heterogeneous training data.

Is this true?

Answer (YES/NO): NO